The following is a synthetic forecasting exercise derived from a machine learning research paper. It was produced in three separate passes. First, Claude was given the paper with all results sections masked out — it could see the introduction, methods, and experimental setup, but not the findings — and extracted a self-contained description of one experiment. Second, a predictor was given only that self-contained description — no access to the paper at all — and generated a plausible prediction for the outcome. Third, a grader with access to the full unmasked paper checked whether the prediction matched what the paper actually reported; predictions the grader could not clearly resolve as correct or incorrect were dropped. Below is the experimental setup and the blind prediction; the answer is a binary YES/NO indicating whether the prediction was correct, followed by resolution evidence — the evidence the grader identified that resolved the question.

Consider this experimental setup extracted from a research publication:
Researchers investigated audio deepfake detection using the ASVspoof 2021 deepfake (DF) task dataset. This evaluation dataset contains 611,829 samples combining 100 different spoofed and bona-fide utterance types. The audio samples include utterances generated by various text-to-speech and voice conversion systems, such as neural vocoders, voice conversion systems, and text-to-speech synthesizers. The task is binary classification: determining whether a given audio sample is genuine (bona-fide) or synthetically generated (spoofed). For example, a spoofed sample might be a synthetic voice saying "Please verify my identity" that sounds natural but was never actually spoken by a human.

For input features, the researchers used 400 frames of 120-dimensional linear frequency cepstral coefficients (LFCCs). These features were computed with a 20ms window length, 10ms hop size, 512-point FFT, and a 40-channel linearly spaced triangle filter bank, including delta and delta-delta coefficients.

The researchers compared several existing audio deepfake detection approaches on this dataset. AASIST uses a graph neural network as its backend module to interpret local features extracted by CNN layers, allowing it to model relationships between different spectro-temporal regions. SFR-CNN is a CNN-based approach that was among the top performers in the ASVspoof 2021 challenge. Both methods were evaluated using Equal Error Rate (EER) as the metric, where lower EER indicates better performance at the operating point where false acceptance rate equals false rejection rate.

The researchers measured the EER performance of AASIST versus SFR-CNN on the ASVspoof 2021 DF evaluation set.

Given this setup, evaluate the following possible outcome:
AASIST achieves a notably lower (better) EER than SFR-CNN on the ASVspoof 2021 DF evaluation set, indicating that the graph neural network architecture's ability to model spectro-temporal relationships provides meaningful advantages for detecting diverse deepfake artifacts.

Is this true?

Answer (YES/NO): NO